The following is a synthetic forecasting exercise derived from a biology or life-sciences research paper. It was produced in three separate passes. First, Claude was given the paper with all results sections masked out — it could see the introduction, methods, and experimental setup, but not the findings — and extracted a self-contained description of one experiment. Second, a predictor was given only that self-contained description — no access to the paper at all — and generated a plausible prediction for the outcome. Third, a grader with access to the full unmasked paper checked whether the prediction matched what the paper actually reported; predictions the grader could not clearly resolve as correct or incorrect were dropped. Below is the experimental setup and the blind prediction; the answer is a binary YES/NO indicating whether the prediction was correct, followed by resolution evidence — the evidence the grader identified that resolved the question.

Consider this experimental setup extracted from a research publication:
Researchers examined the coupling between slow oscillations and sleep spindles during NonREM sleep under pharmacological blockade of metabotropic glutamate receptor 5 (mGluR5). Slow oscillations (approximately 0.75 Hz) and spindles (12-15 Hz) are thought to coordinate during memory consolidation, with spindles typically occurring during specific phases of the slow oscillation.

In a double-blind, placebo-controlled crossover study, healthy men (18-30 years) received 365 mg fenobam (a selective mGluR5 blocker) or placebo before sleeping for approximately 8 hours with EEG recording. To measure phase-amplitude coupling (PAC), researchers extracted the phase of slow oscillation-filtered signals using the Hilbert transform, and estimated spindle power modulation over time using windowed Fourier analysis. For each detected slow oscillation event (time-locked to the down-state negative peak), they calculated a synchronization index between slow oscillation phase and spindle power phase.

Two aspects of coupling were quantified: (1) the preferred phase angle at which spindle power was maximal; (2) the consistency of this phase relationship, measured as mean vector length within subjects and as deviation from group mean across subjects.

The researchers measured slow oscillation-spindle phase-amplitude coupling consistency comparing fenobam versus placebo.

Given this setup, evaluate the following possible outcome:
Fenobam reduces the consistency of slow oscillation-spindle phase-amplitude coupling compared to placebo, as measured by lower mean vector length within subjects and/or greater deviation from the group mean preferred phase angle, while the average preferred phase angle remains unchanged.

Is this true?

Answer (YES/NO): NO